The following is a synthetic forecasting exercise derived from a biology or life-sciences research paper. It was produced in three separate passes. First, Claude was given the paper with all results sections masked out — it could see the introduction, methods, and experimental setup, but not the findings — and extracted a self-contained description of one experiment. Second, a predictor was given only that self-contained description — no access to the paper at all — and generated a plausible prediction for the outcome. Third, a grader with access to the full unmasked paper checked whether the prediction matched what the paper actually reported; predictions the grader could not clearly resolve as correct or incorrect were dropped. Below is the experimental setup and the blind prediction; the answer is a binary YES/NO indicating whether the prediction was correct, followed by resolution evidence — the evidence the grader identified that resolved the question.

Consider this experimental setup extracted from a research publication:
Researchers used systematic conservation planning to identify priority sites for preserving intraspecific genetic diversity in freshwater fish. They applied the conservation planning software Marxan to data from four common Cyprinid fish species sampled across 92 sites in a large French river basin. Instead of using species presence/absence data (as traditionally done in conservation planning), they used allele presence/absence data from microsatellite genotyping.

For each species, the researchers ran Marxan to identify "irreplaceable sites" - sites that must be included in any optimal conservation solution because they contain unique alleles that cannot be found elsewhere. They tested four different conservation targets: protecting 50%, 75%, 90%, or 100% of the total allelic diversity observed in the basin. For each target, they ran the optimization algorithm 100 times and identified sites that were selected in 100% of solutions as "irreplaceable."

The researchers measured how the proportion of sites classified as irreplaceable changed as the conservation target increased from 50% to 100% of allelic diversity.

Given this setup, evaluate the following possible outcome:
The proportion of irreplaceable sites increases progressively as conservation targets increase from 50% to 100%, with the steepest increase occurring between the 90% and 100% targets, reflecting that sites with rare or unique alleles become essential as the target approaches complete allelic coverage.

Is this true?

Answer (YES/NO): NO